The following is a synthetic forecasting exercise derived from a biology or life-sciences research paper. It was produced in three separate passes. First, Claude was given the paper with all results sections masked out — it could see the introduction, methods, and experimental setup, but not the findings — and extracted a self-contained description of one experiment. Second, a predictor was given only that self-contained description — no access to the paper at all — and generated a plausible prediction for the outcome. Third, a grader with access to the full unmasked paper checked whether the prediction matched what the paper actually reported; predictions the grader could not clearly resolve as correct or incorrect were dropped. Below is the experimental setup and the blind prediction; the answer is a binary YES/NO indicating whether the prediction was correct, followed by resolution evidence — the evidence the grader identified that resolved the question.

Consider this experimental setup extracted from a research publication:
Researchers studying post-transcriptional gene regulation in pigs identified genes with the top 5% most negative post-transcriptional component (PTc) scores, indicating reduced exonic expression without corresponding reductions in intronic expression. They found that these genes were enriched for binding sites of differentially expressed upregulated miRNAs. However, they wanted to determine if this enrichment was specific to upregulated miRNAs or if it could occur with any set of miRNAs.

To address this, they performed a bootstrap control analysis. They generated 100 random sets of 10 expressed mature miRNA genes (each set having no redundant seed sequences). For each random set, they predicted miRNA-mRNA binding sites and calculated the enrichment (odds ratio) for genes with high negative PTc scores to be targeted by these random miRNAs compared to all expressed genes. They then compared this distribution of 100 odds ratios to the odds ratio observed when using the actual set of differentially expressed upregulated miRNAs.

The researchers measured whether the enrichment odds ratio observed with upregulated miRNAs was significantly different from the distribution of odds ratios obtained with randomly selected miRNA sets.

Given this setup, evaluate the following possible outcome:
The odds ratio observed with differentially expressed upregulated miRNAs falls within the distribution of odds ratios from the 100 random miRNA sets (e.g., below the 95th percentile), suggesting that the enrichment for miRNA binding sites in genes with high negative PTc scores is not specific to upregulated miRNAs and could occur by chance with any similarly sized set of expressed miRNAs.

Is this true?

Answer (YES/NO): NO